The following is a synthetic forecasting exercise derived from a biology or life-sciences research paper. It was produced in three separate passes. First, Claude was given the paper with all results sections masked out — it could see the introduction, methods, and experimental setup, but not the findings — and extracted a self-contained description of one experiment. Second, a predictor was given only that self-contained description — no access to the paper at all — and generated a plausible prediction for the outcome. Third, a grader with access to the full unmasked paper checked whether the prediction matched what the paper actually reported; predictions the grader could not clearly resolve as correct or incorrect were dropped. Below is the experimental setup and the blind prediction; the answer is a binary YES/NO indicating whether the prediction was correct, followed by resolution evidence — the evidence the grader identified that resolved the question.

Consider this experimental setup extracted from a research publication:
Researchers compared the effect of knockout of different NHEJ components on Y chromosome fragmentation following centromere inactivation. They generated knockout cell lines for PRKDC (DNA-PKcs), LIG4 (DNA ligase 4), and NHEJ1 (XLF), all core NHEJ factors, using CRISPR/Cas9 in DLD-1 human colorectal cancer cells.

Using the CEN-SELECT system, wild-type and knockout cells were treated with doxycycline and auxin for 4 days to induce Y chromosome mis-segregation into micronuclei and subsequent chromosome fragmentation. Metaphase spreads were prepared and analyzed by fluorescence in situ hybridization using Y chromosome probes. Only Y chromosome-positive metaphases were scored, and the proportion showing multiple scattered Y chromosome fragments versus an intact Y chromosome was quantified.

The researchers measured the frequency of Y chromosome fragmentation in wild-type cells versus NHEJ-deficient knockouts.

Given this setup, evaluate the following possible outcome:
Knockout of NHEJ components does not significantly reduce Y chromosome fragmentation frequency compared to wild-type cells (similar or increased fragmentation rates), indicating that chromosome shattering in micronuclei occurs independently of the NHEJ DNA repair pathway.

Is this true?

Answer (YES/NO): YES